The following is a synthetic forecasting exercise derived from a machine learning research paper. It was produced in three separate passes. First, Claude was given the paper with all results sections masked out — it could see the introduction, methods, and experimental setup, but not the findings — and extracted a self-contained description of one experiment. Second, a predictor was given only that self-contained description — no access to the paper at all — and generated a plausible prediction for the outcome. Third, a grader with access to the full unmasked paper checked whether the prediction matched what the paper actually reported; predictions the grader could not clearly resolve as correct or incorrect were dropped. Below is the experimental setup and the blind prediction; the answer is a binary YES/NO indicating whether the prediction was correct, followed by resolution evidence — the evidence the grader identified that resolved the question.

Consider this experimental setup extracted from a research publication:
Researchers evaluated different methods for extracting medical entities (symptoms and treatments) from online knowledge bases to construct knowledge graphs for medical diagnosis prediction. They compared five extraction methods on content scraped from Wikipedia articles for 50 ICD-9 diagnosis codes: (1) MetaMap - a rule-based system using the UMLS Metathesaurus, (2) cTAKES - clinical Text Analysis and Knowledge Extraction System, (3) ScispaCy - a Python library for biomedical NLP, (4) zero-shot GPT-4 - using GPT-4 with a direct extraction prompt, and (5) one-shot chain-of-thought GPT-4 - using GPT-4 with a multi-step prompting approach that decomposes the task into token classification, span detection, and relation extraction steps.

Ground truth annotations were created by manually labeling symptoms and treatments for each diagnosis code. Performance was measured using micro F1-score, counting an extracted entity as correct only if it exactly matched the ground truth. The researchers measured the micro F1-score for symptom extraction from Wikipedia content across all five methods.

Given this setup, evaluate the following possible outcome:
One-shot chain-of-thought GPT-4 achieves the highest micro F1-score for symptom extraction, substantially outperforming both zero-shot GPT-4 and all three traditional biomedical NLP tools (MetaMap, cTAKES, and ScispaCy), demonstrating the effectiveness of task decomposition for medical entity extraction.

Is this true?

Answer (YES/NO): YES